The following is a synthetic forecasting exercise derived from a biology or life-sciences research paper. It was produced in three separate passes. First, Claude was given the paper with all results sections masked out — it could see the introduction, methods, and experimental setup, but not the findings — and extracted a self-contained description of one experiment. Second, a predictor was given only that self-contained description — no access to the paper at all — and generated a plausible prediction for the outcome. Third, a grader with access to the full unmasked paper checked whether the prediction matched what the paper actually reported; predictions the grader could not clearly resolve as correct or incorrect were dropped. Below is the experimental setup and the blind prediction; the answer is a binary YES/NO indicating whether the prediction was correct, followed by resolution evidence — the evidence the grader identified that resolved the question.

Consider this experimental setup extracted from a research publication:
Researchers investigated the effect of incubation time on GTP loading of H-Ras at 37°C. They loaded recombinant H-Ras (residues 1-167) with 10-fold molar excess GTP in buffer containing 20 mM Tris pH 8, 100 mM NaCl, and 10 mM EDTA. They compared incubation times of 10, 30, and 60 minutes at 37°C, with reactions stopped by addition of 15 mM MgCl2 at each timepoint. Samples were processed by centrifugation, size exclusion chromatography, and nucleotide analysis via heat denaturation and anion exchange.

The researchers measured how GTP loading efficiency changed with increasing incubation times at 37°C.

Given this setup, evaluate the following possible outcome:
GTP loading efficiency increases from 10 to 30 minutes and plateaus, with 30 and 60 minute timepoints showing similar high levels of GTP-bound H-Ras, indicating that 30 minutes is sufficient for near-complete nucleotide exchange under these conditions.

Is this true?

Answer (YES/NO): NO